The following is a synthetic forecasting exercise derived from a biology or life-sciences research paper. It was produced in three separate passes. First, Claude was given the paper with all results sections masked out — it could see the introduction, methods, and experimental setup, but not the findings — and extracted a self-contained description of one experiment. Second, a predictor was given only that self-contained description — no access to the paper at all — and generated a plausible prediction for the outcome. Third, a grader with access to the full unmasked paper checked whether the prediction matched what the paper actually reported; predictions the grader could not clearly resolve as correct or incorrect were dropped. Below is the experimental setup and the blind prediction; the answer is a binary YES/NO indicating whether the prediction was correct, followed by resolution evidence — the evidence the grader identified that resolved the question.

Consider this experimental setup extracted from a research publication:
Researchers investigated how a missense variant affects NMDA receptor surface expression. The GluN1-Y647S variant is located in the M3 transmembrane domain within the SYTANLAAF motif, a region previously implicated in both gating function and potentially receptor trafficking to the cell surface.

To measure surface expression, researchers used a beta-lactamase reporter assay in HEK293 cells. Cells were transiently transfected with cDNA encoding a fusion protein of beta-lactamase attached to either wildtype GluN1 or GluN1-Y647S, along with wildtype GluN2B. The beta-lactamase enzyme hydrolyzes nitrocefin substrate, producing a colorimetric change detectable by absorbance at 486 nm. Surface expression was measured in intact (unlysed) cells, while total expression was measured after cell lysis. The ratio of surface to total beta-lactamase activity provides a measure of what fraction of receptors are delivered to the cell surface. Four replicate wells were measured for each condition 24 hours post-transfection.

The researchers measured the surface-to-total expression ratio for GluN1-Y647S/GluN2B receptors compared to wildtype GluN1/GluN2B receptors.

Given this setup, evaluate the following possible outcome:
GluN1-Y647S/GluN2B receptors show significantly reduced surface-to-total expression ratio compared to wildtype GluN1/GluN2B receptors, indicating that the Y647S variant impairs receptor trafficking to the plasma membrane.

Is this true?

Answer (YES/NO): YES